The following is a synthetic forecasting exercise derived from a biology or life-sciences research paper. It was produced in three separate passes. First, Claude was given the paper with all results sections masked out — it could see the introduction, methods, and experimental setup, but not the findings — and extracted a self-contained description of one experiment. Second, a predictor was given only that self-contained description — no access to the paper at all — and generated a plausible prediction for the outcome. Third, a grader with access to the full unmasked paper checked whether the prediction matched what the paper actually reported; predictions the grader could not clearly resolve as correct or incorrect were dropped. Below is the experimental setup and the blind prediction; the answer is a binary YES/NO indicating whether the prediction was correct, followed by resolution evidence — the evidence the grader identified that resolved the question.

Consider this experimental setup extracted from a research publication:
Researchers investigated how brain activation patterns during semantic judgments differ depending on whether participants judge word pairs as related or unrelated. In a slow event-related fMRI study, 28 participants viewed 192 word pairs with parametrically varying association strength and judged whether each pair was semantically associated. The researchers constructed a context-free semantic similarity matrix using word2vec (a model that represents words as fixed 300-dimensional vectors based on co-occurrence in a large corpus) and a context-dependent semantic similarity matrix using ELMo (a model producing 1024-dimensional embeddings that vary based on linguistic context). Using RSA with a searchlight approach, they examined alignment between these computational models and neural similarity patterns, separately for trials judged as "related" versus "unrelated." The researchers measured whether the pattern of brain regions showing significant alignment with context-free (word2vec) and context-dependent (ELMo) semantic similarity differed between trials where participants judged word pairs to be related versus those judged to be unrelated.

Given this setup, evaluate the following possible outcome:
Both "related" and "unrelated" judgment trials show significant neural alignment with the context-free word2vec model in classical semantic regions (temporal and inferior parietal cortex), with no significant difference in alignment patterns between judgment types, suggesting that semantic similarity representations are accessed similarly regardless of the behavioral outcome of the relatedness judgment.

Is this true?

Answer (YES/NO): NO